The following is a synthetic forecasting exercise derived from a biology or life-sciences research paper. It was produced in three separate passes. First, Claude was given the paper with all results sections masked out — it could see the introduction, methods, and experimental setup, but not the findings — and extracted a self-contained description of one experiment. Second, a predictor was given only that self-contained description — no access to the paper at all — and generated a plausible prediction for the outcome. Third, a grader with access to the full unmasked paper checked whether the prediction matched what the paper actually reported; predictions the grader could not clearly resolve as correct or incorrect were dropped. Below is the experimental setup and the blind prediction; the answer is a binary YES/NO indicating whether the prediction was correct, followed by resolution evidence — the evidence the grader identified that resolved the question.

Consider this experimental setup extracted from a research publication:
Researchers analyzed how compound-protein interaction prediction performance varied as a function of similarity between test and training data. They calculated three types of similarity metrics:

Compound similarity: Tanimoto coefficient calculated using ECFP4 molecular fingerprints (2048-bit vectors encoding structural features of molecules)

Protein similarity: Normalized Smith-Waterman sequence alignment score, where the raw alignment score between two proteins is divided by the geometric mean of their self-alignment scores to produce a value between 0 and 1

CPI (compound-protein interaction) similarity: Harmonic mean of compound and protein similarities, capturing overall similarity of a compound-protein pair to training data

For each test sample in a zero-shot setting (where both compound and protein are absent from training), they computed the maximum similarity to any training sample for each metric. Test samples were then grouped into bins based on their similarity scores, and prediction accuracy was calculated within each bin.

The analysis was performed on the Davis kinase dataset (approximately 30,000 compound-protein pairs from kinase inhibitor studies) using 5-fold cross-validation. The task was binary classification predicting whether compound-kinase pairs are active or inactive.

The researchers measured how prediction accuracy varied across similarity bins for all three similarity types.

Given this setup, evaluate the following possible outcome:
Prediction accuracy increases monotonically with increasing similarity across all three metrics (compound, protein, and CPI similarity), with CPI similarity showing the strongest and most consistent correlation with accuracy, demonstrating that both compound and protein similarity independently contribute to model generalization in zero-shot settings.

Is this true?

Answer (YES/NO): NO